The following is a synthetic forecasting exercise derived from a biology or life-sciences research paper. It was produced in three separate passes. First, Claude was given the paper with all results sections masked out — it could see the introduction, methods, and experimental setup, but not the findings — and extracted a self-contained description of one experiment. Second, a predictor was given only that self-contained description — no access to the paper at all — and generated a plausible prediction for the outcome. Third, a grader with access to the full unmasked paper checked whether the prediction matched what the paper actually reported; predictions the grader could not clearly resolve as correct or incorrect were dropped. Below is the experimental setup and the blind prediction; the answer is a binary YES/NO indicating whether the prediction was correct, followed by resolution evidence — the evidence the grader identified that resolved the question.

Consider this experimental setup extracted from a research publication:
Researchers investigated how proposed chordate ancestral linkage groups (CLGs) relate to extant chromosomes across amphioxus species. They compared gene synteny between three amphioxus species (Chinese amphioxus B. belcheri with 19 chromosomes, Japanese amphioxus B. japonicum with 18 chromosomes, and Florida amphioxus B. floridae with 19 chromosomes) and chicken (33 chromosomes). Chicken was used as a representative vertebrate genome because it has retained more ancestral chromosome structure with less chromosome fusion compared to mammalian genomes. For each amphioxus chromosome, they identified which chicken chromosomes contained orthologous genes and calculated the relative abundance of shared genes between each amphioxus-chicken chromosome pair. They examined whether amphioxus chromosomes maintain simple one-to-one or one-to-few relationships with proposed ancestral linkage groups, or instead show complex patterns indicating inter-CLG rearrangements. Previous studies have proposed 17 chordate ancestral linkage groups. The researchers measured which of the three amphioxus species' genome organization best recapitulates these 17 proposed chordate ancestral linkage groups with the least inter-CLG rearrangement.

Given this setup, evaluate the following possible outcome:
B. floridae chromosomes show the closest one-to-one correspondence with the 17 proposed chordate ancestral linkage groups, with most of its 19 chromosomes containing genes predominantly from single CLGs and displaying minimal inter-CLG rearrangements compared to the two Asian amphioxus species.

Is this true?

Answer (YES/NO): NO